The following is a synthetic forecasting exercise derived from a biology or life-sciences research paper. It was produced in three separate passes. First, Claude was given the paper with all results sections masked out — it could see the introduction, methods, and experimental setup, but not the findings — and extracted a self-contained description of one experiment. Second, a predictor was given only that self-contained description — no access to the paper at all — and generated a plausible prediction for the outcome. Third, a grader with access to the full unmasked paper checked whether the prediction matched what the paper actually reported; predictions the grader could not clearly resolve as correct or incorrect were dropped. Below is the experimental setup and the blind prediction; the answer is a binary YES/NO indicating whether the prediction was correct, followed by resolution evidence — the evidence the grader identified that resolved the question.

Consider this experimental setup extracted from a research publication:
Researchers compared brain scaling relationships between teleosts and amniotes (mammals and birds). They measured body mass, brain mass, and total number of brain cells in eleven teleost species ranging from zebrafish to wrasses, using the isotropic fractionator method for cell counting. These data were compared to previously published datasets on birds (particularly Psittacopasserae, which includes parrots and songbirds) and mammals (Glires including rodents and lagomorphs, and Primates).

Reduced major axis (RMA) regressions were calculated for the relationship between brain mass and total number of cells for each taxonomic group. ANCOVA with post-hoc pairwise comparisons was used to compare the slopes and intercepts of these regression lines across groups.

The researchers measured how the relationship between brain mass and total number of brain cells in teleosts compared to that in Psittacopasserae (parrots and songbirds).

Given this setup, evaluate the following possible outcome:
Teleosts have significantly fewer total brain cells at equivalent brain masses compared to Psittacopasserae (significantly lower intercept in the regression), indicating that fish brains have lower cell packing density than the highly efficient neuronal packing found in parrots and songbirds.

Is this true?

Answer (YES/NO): NO